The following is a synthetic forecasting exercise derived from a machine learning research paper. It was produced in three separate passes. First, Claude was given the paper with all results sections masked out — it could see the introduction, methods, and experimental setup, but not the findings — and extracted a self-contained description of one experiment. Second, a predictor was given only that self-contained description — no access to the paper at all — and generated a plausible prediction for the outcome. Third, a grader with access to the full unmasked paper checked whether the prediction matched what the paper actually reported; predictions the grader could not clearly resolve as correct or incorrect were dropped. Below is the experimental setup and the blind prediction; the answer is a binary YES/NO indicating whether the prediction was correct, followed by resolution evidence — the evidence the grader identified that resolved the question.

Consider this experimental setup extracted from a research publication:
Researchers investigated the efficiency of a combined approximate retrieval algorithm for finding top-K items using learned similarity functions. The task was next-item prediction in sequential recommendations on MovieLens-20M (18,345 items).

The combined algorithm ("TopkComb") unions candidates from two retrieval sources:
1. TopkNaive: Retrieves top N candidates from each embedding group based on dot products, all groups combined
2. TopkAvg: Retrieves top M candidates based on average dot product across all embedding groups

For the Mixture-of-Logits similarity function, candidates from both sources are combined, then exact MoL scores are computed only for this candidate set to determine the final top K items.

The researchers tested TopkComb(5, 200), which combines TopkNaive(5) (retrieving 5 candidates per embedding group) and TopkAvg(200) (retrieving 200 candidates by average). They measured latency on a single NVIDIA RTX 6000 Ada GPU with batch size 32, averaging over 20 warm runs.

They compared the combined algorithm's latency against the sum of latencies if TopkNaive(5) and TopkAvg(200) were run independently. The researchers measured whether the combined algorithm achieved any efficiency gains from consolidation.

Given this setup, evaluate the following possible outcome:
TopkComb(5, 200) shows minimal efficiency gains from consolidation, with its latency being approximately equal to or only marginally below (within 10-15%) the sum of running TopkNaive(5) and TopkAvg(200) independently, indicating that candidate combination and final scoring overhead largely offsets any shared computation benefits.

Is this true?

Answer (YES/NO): NO